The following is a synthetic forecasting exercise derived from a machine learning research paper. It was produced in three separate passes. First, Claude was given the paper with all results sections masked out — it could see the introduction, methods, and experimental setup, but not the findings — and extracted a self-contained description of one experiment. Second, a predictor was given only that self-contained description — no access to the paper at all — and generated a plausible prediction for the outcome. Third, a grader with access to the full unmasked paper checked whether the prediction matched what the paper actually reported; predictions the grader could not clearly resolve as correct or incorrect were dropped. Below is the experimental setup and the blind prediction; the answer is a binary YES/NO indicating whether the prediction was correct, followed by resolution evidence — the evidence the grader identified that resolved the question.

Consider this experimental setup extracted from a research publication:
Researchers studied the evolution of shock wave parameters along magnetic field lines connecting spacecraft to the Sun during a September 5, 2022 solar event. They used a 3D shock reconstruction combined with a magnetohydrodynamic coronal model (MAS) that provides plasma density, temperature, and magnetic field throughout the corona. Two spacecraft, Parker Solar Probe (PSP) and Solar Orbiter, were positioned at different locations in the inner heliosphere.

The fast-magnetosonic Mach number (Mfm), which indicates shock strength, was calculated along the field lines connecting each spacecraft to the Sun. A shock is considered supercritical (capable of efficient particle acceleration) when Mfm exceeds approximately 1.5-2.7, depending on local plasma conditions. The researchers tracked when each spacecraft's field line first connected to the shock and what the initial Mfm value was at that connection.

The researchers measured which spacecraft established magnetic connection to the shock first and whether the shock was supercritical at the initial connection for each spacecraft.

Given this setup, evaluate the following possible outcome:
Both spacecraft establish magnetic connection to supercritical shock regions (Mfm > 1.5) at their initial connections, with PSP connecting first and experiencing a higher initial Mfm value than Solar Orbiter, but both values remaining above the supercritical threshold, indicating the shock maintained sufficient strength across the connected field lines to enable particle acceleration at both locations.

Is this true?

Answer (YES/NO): NO